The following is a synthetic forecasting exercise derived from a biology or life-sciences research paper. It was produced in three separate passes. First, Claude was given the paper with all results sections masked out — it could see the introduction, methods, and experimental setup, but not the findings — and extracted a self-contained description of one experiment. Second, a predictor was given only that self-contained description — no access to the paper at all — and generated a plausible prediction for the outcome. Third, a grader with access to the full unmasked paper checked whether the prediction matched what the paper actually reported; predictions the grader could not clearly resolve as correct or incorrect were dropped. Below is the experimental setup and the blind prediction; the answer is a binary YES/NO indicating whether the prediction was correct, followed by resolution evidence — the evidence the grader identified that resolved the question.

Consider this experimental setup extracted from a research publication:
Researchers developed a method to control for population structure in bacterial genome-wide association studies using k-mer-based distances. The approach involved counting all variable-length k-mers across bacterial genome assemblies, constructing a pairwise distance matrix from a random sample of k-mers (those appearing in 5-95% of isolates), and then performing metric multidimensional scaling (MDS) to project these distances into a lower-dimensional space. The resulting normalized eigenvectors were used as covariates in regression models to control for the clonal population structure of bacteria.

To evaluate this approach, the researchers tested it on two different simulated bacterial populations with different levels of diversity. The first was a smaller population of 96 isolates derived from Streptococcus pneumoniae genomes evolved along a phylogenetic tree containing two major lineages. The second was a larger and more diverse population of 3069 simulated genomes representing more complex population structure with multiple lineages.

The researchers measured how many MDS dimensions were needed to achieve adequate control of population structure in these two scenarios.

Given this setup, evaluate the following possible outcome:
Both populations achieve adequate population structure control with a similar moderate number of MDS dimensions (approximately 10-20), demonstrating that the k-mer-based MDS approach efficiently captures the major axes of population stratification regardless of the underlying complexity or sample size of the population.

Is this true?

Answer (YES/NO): NO